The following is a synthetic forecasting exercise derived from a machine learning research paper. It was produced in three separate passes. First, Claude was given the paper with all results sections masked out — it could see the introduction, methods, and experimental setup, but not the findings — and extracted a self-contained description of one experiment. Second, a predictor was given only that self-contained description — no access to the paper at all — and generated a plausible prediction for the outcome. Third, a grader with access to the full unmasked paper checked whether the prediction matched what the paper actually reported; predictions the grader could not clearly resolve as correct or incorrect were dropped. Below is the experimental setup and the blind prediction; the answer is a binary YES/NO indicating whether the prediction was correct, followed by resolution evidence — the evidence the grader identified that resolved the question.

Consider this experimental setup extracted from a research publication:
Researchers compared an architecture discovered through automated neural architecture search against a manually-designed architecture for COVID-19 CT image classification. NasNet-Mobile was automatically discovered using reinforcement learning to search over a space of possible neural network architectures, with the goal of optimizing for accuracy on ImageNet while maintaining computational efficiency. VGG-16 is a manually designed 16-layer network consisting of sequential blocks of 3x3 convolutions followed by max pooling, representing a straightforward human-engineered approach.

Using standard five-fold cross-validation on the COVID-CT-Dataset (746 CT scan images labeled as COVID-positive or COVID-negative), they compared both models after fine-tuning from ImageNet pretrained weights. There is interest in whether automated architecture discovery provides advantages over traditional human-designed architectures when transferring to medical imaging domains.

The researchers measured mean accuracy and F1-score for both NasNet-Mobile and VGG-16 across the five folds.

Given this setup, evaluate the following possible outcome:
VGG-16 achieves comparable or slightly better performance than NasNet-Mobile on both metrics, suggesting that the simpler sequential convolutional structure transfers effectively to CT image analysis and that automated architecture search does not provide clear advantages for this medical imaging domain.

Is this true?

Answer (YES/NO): NO